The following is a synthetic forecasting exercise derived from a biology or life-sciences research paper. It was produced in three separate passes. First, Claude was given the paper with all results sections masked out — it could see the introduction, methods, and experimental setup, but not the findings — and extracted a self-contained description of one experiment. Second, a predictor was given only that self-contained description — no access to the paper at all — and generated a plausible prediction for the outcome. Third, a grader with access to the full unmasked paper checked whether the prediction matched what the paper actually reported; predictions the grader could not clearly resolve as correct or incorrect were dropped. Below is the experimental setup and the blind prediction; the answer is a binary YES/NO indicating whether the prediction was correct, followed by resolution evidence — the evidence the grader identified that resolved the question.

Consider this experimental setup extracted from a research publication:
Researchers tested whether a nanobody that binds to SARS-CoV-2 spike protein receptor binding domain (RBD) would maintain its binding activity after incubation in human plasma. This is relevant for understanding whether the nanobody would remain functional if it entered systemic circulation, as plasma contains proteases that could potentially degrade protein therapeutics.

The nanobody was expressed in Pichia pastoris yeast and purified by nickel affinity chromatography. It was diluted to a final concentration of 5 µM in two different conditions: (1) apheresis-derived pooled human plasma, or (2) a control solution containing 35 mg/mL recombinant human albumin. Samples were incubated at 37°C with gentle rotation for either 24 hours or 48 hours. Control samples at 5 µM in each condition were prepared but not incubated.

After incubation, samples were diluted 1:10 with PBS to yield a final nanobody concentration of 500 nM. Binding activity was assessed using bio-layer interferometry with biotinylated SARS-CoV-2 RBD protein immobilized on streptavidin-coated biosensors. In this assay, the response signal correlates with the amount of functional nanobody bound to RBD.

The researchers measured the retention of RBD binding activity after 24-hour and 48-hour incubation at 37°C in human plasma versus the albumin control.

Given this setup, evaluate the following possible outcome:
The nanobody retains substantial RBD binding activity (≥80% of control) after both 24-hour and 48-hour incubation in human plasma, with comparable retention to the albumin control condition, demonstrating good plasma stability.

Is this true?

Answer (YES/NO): YES